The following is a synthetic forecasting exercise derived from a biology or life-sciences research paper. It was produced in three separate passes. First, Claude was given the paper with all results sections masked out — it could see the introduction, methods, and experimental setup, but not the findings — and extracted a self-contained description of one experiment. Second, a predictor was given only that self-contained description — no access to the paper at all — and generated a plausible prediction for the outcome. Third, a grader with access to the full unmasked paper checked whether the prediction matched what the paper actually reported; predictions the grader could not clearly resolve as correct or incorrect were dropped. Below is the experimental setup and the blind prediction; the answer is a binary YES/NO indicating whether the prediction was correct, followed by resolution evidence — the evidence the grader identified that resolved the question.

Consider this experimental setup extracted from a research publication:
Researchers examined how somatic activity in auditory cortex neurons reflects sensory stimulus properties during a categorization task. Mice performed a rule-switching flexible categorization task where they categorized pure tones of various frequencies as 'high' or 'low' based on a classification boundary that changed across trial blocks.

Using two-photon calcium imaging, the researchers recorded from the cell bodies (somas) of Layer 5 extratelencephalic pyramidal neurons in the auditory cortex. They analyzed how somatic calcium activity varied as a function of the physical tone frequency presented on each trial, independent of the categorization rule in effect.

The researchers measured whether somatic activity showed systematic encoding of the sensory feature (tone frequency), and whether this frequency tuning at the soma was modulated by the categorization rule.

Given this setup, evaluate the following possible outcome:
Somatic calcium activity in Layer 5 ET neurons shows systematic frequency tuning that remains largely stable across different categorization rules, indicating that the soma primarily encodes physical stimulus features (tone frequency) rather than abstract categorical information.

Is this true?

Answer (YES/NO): NO